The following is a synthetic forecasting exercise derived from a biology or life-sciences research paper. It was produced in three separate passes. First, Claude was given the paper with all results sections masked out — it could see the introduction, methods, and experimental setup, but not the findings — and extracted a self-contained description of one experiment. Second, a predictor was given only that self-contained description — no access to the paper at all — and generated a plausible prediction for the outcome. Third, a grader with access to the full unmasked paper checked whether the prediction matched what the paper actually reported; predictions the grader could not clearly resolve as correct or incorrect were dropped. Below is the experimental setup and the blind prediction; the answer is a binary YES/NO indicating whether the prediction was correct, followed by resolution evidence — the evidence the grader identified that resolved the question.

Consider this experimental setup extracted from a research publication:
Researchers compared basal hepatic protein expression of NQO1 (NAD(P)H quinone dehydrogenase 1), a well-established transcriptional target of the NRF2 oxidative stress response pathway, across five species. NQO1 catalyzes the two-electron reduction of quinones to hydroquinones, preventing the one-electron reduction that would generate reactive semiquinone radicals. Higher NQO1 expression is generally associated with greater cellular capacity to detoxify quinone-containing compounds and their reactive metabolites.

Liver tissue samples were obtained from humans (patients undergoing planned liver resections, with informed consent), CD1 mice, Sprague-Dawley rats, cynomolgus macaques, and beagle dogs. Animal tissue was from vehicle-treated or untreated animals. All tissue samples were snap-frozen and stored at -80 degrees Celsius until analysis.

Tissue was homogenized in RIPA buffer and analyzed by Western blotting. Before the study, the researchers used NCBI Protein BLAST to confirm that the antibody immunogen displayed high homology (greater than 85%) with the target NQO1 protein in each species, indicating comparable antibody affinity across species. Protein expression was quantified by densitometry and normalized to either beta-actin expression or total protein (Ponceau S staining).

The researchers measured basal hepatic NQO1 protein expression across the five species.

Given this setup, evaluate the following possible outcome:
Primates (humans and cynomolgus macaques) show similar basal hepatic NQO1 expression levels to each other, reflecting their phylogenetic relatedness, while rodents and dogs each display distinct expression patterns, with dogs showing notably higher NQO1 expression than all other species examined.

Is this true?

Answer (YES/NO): NO